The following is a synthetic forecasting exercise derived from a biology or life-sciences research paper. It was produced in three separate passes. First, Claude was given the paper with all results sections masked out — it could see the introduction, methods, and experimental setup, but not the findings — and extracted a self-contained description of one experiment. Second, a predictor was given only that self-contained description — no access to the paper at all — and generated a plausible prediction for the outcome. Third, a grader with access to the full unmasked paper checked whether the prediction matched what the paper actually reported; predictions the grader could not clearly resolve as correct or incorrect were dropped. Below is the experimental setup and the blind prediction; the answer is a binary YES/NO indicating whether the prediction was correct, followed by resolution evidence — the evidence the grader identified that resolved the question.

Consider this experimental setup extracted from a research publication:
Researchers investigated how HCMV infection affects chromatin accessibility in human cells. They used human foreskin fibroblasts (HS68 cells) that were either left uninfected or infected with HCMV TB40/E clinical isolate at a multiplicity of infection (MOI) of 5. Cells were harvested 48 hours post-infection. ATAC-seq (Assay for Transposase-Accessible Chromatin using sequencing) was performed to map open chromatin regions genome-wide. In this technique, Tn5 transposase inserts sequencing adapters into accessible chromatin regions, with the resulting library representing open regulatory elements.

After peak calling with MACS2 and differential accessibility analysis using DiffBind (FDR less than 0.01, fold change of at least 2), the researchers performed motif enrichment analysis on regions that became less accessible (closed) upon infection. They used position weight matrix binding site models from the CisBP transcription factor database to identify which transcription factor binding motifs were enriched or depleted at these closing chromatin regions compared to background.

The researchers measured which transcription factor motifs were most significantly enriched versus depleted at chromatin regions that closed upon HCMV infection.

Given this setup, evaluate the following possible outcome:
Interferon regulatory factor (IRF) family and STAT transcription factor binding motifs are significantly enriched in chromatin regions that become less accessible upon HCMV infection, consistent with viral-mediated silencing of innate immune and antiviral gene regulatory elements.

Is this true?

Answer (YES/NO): NO